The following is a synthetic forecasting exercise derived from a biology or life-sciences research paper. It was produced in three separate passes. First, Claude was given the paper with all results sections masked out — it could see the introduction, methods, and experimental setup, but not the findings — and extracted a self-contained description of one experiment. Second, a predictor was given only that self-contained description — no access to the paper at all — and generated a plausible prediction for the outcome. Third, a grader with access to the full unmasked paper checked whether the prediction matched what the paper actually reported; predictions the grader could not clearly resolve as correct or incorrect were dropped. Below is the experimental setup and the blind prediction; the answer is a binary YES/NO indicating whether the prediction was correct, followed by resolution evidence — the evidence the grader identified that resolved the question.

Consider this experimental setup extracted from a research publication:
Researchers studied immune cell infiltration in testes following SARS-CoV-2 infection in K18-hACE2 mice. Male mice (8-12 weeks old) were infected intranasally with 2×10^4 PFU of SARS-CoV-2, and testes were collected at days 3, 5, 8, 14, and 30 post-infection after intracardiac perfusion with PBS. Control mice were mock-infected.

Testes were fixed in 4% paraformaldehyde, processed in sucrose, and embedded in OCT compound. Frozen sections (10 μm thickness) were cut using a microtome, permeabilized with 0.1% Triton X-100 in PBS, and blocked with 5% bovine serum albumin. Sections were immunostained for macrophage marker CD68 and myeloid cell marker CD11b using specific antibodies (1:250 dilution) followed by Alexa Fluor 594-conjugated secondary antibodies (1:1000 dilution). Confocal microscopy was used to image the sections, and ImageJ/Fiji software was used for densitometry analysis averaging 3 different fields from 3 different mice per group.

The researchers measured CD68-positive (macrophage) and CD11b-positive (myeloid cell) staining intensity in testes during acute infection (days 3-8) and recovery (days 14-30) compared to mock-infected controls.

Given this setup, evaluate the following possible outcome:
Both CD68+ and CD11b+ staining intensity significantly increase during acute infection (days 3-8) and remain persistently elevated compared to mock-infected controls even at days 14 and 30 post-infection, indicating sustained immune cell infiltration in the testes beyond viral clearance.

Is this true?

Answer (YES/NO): NO